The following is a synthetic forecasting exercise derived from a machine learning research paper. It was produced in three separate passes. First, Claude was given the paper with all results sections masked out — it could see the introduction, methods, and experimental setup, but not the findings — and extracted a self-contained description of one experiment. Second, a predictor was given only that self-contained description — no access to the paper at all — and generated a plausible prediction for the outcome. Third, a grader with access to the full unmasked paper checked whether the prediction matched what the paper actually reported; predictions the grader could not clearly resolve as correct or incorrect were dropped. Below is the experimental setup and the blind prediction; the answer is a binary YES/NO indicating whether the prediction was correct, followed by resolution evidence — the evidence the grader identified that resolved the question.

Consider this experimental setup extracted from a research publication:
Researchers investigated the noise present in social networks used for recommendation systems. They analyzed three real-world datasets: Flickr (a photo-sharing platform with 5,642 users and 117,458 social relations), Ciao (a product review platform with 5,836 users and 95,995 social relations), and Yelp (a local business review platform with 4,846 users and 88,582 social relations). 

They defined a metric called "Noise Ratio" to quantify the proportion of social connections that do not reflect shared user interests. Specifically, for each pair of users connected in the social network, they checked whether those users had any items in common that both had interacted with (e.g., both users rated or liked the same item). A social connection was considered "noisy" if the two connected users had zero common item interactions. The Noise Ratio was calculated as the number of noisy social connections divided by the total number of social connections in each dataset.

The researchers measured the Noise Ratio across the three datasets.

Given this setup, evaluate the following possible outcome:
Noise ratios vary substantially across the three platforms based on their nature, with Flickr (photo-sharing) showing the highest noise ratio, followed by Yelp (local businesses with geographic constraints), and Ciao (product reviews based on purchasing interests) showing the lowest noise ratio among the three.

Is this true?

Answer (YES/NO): NO